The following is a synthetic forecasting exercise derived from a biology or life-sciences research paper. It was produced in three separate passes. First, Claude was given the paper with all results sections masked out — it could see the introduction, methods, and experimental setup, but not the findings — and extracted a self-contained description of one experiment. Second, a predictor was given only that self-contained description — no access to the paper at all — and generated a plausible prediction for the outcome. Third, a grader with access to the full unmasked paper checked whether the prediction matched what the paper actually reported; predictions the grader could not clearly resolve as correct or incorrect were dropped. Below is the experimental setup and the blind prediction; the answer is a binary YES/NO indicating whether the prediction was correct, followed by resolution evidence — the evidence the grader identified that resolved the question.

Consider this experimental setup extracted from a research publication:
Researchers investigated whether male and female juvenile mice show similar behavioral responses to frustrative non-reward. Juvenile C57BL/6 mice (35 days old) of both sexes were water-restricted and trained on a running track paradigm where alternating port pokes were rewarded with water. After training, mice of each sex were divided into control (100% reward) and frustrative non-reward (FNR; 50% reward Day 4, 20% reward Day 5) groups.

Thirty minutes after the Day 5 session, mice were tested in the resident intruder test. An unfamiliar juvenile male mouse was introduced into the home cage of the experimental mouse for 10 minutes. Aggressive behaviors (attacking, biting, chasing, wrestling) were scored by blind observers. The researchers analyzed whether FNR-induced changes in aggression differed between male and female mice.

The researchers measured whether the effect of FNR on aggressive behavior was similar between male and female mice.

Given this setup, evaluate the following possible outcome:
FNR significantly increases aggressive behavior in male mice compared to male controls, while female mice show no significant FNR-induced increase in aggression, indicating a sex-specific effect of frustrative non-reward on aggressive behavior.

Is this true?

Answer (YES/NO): NO